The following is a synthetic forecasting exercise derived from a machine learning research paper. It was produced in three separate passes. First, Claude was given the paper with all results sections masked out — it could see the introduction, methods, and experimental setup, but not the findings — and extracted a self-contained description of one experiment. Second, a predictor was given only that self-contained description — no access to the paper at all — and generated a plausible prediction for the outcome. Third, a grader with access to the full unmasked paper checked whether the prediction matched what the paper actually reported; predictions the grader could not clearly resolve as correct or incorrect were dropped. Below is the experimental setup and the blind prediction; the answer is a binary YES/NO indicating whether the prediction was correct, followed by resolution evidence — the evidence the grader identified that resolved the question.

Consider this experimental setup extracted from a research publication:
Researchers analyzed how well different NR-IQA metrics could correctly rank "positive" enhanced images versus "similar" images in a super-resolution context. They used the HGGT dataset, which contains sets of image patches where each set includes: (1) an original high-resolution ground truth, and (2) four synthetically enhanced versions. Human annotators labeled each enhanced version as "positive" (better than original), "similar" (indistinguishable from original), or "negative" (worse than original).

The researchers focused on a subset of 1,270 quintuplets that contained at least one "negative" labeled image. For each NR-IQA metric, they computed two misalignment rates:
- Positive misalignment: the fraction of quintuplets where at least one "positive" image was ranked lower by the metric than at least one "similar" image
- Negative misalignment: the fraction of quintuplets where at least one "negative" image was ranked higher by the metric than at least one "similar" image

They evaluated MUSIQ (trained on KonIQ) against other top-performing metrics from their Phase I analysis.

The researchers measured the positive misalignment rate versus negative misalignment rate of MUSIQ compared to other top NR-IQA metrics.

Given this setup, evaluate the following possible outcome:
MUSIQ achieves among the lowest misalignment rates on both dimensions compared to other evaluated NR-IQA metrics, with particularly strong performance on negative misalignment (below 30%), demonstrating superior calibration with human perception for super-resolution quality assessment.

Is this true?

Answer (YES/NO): NO